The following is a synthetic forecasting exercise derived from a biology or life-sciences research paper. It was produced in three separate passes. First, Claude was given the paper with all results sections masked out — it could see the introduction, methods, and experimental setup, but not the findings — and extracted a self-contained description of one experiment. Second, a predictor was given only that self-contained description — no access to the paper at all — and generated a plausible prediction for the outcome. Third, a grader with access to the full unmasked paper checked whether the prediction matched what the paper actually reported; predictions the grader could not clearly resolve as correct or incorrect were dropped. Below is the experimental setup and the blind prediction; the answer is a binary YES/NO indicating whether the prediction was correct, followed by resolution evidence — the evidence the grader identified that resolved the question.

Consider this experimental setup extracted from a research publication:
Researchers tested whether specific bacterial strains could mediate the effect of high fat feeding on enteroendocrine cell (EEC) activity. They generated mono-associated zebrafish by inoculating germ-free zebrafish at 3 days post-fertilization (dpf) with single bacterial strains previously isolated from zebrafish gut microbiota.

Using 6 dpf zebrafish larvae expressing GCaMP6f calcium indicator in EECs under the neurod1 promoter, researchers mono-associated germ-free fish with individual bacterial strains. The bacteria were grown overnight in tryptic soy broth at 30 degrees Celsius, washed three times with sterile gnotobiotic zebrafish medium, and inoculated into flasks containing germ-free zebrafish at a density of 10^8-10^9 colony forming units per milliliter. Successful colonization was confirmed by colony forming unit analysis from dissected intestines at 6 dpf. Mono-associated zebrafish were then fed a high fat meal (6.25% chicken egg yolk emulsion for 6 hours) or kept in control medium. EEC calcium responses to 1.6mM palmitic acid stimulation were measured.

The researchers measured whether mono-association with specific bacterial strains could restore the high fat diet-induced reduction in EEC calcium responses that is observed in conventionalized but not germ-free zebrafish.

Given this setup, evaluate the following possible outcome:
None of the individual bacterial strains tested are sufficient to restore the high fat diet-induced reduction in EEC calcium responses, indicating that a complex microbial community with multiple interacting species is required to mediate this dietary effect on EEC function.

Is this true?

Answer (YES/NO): NO